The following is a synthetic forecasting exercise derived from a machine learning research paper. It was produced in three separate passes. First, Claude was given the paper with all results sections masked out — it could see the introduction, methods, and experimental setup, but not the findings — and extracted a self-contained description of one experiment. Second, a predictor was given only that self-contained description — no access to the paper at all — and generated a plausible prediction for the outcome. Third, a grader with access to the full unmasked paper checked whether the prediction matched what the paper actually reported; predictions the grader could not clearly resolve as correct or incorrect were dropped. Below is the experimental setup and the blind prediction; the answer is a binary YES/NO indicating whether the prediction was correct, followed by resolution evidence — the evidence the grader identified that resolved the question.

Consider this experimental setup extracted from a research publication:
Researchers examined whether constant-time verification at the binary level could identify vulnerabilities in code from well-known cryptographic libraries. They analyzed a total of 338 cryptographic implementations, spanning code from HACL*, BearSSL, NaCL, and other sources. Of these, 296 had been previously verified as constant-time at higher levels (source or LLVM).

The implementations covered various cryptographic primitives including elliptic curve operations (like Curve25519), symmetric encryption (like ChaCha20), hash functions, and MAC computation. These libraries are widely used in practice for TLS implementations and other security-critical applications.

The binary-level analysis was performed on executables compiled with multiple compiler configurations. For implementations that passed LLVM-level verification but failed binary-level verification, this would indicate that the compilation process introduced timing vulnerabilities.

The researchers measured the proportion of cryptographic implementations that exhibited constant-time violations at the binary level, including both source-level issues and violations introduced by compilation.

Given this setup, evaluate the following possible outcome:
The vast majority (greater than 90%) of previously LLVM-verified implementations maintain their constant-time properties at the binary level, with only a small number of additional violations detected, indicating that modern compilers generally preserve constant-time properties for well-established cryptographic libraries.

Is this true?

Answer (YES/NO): YES